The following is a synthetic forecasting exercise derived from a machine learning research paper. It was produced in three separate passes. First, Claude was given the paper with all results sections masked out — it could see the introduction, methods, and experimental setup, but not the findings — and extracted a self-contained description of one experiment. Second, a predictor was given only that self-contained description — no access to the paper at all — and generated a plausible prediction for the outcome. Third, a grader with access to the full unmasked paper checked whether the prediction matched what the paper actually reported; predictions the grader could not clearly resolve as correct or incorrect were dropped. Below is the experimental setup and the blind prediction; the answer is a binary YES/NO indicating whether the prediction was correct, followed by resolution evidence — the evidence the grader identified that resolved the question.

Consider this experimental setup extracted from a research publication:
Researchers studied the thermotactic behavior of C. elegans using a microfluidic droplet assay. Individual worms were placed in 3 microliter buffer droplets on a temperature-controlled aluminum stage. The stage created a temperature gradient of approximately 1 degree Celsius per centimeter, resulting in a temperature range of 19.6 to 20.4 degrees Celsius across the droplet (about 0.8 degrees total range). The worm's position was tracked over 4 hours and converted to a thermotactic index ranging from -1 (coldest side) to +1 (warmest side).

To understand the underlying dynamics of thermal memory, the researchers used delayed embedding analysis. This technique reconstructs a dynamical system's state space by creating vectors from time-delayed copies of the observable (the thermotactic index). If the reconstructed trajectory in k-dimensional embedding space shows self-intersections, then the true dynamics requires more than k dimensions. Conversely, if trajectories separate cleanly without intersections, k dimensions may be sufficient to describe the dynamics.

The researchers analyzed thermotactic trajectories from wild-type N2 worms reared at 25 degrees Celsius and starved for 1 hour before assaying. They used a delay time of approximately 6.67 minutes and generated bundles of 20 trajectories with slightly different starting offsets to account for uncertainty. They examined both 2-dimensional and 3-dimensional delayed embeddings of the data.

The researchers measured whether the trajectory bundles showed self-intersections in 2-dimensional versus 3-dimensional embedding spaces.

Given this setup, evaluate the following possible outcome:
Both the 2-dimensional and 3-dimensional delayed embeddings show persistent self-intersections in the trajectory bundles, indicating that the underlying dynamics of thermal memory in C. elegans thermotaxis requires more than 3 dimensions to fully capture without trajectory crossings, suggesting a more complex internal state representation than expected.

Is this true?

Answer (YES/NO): NO